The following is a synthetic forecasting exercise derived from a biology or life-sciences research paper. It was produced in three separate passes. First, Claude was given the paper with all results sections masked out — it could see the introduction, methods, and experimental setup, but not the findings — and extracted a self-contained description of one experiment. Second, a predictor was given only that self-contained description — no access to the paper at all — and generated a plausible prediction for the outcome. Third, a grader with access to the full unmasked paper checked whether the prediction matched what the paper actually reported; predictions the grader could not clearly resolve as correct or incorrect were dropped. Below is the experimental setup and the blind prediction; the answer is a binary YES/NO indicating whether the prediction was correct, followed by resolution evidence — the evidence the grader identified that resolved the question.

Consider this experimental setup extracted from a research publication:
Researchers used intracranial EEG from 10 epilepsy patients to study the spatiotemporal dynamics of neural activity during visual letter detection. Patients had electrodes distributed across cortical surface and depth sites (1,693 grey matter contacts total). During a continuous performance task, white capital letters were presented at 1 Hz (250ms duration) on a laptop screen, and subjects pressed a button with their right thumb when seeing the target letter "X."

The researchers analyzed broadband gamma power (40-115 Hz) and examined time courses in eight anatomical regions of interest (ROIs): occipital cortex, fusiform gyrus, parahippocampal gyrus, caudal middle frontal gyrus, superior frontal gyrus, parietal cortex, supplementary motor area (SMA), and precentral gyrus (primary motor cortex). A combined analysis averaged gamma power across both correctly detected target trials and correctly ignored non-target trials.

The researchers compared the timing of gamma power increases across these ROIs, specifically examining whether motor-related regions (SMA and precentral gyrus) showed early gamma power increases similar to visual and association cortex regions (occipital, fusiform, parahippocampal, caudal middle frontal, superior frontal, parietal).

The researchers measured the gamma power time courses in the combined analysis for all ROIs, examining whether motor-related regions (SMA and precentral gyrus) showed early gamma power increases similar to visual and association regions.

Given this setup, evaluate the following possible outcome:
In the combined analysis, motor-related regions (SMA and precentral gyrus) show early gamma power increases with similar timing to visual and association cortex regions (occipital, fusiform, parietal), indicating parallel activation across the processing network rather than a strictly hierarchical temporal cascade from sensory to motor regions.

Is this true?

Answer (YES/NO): NO